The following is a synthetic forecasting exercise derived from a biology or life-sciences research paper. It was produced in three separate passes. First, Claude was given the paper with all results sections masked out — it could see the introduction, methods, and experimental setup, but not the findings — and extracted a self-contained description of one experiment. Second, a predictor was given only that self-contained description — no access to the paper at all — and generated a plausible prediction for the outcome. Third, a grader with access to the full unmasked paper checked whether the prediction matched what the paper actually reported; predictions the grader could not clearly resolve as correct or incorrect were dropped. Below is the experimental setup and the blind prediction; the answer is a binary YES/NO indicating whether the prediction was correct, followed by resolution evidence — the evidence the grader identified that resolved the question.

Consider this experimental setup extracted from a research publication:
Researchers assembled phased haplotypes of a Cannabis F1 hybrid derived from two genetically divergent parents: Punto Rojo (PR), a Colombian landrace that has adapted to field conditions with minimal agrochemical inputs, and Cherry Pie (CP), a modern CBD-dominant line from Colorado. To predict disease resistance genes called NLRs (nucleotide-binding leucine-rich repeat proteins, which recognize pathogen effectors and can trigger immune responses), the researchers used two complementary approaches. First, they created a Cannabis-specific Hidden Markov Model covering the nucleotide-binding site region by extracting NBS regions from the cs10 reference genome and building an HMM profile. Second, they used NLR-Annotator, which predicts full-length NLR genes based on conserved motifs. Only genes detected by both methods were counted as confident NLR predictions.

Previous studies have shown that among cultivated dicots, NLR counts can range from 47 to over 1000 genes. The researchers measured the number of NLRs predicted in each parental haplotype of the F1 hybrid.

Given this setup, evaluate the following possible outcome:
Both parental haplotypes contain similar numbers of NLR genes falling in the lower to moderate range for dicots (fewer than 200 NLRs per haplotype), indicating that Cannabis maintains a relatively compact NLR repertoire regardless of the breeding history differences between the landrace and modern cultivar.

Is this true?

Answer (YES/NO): NO